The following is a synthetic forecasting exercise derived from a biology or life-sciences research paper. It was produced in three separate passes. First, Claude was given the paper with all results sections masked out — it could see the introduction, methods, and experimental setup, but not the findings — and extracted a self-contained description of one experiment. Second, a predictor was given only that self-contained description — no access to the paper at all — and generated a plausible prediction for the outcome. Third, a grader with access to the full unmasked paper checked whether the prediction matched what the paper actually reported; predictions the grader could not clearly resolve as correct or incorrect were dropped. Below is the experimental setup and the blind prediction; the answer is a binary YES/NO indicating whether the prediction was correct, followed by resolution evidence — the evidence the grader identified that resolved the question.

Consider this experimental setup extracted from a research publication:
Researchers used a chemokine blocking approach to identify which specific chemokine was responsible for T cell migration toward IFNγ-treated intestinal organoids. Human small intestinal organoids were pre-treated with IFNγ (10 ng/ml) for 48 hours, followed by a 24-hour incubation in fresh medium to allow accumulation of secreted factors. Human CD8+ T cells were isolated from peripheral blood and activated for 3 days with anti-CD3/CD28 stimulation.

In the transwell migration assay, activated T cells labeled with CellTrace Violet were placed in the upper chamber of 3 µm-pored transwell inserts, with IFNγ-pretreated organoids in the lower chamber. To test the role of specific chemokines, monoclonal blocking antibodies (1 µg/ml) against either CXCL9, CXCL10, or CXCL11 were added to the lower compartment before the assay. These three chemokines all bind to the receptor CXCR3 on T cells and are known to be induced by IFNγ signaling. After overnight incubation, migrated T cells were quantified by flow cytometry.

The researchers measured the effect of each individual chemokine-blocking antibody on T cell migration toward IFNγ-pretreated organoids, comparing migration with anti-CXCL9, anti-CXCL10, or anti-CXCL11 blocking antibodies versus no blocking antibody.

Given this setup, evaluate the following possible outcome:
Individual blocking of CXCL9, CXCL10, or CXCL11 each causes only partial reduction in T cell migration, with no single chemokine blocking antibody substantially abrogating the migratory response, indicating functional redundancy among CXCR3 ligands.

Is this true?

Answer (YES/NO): NO